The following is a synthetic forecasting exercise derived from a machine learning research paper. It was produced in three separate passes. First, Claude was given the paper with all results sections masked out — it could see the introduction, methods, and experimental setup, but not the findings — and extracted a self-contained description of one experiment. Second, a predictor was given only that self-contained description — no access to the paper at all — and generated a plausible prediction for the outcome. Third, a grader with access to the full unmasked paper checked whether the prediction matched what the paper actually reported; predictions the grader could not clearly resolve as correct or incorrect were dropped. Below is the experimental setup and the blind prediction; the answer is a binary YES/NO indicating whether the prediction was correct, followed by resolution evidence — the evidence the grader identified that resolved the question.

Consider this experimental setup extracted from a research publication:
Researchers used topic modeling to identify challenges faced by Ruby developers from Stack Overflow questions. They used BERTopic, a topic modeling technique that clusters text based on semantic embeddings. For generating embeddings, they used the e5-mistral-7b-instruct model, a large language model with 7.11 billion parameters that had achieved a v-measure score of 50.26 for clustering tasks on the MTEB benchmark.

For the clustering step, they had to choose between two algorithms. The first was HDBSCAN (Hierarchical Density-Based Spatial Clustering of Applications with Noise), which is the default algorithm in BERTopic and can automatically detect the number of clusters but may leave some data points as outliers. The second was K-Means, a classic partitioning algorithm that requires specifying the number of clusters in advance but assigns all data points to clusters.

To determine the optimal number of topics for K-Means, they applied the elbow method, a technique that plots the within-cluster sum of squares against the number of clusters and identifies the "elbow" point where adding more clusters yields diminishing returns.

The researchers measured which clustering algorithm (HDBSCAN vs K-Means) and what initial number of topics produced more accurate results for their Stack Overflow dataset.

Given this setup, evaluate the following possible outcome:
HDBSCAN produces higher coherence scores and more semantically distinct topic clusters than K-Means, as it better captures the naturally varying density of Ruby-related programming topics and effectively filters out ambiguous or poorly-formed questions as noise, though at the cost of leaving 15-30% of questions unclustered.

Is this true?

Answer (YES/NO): NO